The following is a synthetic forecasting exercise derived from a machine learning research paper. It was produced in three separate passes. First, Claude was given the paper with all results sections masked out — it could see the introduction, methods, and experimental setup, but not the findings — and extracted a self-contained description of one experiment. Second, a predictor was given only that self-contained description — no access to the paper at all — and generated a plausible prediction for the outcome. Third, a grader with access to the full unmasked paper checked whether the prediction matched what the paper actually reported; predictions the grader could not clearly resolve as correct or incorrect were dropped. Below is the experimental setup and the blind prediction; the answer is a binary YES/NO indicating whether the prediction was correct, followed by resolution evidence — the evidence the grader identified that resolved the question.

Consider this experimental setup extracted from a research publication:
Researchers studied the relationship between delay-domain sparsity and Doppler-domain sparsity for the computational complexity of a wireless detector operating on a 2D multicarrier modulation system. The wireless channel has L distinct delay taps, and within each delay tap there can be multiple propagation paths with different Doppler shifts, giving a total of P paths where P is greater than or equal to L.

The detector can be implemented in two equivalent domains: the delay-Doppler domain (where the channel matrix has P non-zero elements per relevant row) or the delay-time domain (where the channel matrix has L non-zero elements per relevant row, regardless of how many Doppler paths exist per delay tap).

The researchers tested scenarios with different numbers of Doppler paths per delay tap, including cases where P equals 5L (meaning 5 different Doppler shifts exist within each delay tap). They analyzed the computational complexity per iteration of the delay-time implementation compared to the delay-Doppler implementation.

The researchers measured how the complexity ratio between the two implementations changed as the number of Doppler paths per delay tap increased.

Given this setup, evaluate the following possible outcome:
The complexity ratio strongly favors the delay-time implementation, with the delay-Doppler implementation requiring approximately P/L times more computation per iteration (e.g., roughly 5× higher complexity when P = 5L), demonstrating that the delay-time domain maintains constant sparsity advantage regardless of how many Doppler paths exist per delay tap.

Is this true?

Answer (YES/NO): YES